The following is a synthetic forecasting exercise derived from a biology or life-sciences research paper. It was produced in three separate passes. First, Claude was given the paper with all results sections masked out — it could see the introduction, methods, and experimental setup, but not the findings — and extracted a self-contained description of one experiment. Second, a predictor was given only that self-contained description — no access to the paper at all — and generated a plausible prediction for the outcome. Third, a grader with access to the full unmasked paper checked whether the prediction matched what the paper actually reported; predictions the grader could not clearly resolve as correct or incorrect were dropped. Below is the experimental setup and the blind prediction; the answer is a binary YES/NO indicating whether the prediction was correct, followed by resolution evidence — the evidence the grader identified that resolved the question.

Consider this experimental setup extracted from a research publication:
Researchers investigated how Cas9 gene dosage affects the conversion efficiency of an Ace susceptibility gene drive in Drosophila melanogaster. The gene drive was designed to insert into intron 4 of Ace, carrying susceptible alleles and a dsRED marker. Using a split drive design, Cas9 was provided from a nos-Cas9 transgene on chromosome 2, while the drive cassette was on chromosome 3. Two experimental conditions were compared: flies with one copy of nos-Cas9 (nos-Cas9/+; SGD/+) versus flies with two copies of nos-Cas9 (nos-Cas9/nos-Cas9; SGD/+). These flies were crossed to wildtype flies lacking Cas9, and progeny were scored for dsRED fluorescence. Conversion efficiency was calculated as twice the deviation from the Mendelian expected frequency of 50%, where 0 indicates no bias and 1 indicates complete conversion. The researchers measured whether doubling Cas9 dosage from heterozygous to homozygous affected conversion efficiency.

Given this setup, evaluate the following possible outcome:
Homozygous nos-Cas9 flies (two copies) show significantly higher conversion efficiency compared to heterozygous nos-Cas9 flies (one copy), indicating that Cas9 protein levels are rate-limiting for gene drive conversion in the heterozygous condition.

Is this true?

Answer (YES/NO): NO